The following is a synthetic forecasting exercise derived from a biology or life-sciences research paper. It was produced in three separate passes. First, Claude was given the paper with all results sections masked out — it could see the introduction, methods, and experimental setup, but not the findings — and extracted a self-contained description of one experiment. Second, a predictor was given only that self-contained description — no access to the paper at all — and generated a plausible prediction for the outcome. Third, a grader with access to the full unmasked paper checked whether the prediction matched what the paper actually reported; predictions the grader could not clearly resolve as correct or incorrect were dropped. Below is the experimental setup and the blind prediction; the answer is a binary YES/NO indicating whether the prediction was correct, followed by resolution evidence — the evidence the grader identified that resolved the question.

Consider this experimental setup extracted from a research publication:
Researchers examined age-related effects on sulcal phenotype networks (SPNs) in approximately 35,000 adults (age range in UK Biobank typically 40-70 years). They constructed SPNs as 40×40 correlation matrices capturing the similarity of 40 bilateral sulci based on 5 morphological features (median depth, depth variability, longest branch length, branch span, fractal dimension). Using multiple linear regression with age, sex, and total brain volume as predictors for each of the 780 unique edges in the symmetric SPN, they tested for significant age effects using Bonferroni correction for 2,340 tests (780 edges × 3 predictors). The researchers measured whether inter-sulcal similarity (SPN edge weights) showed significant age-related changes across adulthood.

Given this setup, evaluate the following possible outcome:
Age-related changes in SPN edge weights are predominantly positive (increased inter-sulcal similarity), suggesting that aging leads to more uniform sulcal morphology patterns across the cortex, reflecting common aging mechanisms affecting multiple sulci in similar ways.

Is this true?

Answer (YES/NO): NO